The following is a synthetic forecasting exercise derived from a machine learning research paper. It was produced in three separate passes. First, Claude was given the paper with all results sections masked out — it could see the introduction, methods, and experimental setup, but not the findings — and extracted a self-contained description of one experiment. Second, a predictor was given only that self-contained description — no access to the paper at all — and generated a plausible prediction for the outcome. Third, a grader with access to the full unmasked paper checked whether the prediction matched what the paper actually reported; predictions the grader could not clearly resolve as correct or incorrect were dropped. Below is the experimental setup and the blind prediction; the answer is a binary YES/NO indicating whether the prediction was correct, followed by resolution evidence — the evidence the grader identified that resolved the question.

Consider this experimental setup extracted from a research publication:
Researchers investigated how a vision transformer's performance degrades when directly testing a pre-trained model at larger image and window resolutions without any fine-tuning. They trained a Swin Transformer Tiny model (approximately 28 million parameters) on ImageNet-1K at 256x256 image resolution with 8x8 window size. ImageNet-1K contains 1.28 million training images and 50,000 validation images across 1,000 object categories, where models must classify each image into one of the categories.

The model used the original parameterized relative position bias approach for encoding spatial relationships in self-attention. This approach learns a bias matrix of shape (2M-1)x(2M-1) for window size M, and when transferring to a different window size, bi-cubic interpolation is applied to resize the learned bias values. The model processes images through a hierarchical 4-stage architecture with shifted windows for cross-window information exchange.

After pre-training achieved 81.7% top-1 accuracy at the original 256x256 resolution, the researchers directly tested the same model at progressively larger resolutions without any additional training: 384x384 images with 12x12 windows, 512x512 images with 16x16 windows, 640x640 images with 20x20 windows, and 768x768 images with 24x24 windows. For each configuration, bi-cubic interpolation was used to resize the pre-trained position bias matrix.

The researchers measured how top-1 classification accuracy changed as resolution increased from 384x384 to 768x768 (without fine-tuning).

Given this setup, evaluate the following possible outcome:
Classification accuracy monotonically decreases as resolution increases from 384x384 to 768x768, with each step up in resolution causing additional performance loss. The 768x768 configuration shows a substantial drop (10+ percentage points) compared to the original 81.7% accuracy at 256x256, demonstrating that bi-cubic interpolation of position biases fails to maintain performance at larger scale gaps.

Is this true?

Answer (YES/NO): YES